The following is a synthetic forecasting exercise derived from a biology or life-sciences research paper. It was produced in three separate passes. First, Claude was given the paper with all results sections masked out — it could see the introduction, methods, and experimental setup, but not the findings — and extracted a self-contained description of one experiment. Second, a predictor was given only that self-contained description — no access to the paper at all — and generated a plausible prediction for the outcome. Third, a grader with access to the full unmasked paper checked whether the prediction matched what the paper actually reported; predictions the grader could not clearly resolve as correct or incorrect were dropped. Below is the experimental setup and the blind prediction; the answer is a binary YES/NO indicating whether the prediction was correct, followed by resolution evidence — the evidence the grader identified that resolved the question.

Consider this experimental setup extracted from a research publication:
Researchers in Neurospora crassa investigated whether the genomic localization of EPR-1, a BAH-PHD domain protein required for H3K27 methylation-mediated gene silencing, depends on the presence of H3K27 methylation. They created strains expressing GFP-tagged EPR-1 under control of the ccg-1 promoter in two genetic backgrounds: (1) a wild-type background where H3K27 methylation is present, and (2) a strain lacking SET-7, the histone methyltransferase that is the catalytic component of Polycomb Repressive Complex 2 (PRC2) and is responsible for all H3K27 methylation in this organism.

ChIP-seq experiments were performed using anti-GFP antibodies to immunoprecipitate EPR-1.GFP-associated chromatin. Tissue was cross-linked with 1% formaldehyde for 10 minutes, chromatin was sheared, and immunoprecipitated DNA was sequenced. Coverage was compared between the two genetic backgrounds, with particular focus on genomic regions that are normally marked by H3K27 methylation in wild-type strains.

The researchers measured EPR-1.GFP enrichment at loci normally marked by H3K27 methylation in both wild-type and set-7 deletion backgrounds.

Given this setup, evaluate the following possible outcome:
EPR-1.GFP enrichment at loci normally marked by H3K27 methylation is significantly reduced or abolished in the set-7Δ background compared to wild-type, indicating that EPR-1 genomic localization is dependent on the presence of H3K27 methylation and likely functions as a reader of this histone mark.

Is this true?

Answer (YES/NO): YES